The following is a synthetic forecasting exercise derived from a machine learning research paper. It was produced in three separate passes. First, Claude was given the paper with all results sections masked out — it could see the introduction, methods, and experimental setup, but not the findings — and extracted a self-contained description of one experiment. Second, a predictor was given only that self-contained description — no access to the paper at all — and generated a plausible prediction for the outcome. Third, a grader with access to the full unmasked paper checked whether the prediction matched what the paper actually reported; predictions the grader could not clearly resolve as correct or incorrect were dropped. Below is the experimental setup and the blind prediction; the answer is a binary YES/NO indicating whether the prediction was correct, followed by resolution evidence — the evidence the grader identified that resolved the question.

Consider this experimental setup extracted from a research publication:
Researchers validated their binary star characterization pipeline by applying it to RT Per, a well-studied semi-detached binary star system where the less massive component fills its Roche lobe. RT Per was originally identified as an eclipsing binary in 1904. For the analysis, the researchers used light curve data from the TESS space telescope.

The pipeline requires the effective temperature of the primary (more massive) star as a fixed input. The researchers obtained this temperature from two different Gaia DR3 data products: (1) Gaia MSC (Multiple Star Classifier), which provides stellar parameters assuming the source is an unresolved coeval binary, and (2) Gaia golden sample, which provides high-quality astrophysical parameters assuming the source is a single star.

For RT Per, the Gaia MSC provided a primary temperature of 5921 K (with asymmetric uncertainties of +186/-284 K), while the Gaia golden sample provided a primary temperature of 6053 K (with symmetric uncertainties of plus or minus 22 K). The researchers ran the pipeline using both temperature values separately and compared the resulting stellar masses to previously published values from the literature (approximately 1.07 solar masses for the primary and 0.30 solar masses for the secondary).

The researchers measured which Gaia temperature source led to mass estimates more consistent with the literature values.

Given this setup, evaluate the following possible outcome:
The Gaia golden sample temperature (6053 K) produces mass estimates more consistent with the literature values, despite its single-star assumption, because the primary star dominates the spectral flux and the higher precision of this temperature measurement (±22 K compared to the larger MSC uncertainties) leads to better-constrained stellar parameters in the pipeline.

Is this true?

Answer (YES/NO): YES